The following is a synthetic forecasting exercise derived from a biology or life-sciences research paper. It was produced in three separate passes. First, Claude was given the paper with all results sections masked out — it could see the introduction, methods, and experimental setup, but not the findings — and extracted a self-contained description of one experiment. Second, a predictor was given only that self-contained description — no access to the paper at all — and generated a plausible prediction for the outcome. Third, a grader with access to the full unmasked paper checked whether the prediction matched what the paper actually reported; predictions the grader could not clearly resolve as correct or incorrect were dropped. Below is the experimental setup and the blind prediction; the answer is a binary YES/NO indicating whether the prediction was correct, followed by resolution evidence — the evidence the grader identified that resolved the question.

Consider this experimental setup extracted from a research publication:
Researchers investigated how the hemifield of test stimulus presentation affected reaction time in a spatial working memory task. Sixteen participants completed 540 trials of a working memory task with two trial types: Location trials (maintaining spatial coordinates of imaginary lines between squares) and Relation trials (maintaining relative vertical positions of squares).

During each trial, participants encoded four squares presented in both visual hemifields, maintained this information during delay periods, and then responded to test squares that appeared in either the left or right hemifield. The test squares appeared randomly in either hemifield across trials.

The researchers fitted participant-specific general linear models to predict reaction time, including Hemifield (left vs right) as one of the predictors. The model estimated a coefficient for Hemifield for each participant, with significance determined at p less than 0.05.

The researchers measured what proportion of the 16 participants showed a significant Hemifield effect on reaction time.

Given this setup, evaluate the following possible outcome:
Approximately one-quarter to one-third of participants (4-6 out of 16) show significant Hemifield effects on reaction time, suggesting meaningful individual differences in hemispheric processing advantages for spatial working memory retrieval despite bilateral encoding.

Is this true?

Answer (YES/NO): YES